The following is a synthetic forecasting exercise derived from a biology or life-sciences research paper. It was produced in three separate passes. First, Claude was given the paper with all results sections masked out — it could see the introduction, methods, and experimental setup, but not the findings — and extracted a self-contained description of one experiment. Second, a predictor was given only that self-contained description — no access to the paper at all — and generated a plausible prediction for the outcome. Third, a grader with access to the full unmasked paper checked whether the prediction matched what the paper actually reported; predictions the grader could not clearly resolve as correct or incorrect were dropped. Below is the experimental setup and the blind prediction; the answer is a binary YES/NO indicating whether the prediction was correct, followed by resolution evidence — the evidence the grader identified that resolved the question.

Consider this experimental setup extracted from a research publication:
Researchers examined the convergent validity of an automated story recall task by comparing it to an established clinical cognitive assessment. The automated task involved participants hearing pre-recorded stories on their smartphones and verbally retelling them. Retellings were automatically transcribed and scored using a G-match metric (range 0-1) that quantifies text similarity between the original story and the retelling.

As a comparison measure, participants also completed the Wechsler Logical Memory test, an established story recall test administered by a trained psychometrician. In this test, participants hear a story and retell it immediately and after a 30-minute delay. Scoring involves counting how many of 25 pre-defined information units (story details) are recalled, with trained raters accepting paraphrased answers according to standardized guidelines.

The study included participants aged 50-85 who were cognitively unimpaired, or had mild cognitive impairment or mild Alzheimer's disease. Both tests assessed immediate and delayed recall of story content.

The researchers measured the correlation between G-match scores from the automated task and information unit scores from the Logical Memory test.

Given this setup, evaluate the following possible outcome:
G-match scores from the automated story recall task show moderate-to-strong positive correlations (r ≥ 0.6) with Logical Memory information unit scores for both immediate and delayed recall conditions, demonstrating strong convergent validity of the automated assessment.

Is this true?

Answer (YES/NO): NO